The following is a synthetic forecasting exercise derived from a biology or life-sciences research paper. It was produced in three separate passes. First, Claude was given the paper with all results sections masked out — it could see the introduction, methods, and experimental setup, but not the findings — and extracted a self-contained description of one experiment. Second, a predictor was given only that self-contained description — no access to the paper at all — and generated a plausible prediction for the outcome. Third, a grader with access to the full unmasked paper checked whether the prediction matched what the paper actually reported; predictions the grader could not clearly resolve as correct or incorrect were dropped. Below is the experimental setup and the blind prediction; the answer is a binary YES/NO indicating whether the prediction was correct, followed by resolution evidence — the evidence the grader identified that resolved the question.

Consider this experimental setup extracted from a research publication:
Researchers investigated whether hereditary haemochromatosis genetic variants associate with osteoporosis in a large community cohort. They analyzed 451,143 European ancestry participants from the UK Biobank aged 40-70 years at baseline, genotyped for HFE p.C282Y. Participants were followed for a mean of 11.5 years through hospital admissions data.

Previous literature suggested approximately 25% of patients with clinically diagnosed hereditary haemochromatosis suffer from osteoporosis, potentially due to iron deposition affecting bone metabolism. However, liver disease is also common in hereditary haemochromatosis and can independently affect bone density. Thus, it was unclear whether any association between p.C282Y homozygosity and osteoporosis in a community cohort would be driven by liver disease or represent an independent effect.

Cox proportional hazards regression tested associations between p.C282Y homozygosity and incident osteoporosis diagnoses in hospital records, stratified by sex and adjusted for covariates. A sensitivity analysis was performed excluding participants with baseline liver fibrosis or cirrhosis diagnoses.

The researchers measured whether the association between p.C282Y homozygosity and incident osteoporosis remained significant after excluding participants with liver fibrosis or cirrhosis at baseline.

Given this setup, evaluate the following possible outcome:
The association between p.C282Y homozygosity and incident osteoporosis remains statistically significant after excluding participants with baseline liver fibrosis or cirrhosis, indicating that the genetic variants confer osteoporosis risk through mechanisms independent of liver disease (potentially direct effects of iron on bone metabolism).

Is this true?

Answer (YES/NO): NO